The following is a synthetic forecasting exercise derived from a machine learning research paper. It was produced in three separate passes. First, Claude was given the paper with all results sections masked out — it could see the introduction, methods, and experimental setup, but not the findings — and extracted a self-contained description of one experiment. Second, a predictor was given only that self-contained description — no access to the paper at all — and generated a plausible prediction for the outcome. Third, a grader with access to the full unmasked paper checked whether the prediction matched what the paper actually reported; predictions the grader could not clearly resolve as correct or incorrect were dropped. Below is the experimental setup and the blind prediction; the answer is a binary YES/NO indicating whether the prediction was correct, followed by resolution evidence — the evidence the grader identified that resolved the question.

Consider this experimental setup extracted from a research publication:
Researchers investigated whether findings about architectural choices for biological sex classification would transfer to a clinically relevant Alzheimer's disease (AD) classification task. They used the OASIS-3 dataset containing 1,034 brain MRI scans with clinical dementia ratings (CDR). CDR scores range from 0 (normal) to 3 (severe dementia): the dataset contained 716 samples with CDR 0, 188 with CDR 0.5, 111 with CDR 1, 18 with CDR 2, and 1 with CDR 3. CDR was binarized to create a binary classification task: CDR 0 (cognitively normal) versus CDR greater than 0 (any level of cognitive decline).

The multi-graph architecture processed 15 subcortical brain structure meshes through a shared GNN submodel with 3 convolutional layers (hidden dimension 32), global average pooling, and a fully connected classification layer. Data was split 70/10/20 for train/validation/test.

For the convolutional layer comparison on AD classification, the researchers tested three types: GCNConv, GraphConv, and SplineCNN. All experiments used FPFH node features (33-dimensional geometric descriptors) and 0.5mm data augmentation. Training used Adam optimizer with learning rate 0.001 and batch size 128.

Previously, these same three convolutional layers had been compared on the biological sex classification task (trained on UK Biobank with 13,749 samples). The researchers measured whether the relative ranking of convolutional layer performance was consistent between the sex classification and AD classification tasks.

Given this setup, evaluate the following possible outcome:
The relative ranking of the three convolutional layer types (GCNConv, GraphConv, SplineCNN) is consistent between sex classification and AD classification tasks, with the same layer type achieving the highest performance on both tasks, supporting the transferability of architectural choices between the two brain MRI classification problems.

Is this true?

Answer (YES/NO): YES